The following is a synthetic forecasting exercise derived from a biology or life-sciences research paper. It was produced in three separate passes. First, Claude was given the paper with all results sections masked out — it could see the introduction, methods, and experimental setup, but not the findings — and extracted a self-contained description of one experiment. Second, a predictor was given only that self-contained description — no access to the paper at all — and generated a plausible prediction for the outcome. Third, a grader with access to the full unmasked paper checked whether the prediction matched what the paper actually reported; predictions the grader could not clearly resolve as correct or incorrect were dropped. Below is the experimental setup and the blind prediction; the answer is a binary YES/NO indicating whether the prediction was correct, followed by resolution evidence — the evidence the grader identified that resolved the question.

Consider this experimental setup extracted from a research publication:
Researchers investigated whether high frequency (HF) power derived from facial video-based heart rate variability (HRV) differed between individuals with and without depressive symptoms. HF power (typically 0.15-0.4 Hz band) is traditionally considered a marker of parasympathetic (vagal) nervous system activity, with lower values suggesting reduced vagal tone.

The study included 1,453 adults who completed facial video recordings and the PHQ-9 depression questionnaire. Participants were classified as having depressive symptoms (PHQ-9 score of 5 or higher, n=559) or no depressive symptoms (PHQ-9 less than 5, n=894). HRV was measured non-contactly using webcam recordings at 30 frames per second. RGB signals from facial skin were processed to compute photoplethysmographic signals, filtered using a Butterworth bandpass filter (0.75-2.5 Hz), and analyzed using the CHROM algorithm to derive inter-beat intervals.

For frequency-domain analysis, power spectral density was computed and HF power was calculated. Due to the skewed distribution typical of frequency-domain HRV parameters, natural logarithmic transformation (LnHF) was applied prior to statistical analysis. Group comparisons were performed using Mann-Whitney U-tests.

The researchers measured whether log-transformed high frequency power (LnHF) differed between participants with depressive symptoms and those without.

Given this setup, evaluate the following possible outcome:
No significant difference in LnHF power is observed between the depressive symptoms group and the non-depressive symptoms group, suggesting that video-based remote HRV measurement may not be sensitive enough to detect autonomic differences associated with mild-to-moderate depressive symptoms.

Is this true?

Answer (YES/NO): NO